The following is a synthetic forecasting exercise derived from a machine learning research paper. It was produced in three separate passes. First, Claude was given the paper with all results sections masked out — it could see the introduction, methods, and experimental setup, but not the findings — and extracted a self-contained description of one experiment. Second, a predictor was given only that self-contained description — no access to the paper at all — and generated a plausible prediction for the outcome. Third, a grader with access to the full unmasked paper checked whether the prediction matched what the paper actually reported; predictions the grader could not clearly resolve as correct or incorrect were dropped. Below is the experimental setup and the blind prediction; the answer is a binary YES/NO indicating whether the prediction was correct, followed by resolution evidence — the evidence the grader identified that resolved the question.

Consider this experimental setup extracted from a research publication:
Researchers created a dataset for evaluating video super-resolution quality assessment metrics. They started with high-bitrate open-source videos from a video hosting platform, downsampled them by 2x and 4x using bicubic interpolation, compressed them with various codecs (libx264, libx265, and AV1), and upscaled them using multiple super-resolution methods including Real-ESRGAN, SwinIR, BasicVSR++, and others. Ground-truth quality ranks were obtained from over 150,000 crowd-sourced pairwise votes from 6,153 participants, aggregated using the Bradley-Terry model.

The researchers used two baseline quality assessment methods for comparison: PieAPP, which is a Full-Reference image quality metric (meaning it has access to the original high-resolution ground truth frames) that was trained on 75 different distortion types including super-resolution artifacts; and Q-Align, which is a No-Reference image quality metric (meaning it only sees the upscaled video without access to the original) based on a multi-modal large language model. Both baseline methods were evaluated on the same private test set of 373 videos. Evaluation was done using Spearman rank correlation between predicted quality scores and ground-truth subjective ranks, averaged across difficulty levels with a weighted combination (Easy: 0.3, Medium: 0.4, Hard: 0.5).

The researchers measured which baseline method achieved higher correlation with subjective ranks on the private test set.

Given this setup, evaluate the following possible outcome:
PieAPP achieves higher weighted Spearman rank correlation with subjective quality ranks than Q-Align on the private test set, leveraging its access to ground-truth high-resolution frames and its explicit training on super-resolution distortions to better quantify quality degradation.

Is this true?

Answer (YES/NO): YES